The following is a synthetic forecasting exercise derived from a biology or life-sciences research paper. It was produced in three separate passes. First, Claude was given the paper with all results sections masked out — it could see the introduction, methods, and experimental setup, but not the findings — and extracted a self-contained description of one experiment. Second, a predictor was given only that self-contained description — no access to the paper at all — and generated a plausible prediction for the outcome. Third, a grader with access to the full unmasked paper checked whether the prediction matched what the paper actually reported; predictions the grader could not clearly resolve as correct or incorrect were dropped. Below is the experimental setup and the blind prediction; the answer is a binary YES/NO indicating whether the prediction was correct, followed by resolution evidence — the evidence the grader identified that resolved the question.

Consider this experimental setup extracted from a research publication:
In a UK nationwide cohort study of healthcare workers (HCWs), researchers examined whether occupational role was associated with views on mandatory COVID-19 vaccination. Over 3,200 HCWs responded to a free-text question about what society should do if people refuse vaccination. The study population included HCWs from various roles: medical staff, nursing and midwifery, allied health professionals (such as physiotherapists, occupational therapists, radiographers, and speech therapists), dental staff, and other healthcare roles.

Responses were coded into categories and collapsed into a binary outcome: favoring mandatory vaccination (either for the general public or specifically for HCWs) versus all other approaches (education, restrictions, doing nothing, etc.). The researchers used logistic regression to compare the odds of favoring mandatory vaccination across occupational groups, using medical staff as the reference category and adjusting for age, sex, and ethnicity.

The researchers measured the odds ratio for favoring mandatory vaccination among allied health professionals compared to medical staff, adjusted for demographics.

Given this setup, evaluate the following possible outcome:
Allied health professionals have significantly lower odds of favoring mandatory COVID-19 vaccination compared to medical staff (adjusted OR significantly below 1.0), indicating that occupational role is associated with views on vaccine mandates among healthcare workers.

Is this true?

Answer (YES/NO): YES